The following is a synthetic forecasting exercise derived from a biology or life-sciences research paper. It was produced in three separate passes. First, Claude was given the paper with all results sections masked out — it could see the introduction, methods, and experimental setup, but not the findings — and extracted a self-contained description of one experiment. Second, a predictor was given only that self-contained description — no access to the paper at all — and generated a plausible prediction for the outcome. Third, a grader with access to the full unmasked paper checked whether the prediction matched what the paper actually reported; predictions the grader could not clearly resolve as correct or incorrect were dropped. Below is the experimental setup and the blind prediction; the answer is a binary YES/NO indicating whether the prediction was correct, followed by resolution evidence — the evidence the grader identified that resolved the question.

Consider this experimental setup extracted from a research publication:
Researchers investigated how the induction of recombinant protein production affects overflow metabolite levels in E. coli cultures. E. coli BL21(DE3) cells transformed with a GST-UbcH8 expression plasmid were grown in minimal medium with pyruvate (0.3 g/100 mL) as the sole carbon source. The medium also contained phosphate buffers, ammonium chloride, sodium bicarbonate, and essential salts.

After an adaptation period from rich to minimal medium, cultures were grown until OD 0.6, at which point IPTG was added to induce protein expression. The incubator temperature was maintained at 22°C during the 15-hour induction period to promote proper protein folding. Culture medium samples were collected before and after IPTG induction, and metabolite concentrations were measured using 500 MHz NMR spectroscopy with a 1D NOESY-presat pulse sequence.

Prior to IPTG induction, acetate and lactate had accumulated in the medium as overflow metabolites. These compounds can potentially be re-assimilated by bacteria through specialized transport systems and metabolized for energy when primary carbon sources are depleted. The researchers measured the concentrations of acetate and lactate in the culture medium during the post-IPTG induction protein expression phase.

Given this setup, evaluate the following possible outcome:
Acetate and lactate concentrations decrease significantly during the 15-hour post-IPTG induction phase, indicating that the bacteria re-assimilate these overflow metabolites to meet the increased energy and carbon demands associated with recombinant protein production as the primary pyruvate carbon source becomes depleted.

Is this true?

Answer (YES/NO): NO